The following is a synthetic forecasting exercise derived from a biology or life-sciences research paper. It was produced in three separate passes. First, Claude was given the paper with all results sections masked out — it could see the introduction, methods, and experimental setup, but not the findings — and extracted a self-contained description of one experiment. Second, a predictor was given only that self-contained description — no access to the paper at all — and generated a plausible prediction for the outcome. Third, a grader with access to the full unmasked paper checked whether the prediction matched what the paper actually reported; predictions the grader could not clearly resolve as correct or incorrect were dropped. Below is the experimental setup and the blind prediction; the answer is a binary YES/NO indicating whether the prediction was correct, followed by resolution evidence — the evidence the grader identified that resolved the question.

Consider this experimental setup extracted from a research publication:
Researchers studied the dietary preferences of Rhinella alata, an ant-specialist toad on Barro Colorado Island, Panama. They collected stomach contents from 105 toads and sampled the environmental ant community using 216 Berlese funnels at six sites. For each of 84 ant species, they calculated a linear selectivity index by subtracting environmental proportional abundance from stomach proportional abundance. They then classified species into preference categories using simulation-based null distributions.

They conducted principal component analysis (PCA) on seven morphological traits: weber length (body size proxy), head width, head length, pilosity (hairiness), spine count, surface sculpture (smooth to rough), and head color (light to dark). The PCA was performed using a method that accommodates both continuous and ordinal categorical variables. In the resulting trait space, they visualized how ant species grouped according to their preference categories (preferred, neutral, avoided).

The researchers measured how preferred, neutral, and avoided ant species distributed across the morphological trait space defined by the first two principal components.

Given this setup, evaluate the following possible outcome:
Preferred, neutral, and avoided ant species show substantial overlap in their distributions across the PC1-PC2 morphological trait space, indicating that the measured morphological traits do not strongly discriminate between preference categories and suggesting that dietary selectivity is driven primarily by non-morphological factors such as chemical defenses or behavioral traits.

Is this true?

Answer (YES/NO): NO